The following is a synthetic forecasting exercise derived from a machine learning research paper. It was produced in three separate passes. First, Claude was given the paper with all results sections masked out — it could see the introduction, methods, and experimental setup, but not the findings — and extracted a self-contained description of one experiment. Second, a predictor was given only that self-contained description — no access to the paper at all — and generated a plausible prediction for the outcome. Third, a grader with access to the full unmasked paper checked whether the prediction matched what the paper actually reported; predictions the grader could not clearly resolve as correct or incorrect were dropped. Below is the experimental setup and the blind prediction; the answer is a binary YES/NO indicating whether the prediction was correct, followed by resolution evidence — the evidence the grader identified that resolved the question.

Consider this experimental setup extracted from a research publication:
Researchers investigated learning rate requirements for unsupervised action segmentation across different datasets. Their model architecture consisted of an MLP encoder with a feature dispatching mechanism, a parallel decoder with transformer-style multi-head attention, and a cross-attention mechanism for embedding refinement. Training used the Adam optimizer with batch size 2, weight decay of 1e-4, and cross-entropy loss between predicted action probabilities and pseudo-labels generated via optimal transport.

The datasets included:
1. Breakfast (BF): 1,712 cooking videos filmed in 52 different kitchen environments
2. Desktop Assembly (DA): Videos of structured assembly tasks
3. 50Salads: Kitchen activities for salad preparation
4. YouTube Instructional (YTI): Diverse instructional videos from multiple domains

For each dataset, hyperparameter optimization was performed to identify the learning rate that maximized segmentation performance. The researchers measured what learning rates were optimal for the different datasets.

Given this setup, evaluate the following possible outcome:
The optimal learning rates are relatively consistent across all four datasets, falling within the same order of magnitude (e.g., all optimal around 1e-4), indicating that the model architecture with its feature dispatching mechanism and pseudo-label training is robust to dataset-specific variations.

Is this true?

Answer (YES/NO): NO